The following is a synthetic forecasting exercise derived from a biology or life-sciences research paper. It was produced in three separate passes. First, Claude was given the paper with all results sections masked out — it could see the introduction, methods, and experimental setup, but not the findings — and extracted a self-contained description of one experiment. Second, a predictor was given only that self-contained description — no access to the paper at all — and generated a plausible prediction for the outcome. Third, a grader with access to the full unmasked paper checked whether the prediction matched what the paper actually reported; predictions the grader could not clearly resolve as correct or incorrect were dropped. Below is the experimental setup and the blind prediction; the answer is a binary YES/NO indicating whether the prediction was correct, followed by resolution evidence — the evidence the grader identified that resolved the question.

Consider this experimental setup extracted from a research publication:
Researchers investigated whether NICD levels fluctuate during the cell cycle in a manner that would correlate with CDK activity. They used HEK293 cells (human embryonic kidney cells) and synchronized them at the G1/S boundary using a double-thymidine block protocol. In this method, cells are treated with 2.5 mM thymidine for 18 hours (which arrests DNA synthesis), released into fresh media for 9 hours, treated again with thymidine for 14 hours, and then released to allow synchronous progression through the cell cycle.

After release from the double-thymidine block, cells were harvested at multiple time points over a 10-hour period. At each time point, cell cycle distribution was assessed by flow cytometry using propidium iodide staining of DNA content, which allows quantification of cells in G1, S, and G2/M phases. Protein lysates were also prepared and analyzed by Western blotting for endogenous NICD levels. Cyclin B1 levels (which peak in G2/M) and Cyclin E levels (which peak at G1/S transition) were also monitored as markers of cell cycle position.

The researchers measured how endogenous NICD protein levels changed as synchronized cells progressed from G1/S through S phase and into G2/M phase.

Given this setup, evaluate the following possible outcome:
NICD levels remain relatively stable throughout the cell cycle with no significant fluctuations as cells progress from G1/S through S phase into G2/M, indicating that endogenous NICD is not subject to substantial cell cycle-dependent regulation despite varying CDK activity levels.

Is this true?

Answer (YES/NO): NO